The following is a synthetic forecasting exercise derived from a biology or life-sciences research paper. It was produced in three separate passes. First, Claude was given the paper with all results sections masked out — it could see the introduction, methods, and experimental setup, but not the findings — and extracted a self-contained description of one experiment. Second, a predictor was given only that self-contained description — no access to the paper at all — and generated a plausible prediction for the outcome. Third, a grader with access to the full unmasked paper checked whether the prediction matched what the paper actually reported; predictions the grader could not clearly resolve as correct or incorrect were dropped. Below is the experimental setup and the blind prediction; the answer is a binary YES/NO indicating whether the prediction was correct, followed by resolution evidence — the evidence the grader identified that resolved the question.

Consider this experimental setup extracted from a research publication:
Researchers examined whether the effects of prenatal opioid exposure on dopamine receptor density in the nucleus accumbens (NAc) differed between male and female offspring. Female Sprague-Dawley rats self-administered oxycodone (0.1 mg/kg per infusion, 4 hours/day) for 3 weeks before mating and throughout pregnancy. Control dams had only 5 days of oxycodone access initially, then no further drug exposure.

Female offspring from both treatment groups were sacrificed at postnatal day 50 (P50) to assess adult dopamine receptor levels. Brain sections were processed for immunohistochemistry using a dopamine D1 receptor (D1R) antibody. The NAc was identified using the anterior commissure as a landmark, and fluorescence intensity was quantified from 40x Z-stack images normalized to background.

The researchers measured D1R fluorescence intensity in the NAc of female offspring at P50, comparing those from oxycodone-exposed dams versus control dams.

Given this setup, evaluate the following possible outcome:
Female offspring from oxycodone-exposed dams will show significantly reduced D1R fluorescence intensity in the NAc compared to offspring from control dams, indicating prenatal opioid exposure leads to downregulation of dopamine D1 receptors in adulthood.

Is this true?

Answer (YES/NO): NO